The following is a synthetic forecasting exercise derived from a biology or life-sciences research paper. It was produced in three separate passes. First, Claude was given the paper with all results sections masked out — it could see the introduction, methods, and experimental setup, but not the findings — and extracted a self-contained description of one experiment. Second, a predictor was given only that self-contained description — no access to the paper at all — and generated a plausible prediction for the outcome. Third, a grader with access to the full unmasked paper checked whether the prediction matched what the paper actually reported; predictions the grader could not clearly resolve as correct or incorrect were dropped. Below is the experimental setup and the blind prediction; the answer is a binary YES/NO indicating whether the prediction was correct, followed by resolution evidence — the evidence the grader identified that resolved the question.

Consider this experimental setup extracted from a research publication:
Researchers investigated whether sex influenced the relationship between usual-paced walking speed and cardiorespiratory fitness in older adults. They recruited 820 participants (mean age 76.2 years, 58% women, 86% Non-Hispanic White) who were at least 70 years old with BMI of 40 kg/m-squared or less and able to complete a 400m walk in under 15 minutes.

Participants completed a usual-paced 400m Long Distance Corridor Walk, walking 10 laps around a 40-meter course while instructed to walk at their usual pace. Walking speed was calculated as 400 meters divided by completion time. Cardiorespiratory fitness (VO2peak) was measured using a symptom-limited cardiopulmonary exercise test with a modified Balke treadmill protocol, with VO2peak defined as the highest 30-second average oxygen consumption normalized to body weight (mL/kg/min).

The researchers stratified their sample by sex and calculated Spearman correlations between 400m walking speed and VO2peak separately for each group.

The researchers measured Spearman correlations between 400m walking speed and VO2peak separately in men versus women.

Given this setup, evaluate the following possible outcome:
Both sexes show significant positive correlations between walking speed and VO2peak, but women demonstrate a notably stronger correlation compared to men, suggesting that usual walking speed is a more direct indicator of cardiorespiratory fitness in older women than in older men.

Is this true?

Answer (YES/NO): NO